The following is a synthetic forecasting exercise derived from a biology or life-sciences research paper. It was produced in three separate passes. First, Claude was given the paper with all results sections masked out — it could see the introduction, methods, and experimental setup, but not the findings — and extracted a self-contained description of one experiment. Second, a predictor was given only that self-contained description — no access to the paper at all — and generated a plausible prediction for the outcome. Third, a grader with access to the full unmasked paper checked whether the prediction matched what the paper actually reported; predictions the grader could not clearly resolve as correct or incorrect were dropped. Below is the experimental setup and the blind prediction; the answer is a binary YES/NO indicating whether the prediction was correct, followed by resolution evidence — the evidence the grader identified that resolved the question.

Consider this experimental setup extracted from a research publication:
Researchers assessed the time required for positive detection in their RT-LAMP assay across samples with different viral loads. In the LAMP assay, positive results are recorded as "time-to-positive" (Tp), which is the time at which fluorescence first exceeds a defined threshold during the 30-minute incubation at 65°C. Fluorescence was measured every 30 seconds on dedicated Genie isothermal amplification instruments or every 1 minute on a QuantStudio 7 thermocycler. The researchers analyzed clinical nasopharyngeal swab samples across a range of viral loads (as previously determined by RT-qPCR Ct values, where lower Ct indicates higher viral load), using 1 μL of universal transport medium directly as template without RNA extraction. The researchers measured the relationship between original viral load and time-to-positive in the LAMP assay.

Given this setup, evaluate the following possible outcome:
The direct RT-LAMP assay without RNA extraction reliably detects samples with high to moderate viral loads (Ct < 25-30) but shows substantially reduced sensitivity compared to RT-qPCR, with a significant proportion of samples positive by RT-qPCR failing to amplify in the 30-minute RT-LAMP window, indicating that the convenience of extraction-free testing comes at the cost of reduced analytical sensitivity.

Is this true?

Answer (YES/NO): YES